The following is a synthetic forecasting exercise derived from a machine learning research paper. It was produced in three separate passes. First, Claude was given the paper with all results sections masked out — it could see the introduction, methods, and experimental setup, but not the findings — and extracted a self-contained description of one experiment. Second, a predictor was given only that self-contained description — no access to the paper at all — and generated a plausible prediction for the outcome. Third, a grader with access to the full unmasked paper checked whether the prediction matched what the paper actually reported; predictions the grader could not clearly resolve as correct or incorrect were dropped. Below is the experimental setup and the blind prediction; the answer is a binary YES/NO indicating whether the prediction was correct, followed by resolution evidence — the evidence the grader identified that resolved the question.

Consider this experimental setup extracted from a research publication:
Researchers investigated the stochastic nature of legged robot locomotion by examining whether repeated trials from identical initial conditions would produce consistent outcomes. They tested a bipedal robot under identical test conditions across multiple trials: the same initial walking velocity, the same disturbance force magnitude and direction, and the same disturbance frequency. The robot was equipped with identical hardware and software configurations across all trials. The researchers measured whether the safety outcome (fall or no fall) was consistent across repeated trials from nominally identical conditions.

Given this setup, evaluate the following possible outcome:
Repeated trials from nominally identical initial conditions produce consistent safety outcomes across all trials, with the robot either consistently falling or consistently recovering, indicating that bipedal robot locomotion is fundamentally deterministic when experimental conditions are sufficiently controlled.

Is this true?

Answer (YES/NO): NO